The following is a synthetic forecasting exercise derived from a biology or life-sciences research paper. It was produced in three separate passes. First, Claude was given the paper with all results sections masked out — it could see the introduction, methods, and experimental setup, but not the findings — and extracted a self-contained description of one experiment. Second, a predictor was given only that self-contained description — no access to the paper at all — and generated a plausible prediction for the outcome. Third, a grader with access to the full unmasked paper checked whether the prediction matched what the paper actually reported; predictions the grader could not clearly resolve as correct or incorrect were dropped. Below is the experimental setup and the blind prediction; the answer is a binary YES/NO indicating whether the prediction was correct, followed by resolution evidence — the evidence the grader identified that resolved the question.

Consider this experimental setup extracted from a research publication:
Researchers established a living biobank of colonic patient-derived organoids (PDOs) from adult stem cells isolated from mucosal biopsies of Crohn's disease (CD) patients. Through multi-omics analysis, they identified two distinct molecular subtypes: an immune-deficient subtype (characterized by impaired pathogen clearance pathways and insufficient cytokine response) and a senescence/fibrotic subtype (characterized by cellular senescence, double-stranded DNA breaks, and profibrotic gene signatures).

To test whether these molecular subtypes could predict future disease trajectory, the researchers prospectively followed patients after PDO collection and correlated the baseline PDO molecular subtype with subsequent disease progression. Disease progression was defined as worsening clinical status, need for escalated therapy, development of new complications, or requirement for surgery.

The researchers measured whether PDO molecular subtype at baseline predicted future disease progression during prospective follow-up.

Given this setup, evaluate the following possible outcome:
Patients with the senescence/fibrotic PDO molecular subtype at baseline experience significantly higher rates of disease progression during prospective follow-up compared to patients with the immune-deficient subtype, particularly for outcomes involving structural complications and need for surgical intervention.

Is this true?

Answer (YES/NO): NO